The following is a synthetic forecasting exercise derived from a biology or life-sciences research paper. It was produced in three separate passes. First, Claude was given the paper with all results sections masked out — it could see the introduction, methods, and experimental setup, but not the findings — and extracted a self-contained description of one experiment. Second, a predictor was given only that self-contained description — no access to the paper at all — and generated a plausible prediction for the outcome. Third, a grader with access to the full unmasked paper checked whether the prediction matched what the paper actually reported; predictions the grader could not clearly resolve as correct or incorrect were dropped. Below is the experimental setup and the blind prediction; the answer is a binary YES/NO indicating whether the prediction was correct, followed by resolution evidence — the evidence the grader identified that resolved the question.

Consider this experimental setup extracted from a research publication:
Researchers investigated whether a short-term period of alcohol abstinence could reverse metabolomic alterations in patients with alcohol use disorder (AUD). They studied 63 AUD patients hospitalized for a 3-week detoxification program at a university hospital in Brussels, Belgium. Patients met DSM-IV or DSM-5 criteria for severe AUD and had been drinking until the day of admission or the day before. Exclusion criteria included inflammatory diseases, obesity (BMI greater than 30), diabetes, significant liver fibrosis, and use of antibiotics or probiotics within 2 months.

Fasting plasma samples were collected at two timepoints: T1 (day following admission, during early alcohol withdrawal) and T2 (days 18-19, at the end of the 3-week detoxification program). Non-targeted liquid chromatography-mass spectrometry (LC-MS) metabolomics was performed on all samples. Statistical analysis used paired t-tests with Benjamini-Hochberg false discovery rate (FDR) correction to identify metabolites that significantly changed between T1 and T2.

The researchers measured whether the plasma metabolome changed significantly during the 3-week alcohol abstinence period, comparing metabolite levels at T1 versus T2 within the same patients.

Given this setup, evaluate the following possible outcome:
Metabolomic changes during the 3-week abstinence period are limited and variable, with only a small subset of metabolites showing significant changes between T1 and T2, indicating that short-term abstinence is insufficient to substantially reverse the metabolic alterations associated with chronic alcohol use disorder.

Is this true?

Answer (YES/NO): NO